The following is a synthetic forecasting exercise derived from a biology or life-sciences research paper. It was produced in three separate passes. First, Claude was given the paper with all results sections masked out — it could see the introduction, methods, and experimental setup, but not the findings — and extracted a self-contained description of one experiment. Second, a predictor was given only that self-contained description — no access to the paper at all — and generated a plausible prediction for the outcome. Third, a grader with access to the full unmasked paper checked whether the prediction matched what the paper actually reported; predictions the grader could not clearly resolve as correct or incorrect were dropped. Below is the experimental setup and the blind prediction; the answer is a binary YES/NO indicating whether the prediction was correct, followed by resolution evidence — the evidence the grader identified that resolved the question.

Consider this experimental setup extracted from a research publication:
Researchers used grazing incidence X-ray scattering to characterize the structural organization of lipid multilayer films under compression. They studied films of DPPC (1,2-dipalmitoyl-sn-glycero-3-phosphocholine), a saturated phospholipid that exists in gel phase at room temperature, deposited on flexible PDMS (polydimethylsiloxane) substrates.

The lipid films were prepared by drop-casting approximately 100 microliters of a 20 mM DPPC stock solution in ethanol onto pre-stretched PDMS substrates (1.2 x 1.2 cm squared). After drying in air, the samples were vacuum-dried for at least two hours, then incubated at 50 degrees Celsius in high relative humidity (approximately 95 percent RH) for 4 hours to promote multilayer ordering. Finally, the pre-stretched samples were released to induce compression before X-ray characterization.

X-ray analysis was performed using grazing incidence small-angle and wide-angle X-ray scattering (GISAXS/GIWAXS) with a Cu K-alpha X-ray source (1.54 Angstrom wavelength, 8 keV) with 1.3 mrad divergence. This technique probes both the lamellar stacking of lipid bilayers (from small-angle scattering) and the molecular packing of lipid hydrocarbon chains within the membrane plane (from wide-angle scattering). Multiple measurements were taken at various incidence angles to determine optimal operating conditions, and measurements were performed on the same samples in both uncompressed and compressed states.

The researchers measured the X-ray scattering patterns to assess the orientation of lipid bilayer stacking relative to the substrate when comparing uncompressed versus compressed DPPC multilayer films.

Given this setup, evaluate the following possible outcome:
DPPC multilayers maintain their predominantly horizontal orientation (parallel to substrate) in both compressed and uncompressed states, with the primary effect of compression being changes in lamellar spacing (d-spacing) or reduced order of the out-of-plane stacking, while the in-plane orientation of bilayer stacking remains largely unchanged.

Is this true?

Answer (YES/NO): NO